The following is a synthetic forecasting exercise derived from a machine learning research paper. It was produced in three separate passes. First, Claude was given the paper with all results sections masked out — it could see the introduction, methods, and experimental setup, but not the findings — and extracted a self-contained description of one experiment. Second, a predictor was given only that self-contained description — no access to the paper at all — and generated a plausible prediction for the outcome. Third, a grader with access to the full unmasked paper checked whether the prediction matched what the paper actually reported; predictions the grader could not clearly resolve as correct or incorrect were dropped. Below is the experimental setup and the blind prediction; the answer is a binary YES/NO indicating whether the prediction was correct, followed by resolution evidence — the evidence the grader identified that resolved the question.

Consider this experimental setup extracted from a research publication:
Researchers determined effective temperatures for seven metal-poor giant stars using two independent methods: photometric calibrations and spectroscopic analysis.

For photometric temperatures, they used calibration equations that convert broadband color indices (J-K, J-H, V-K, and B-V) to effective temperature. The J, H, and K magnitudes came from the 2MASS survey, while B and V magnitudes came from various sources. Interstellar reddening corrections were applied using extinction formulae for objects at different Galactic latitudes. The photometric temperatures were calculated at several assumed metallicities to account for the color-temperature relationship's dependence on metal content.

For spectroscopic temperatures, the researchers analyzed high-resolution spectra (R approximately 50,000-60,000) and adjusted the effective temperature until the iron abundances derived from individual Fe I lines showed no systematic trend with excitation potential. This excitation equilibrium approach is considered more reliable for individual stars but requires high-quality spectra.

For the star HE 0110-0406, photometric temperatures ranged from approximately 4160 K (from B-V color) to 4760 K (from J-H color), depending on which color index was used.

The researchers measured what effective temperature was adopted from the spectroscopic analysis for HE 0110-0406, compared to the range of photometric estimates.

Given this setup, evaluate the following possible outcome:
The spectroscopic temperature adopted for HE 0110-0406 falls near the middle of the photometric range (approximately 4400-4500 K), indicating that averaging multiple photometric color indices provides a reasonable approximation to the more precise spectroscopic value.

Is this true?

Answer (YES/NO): NO